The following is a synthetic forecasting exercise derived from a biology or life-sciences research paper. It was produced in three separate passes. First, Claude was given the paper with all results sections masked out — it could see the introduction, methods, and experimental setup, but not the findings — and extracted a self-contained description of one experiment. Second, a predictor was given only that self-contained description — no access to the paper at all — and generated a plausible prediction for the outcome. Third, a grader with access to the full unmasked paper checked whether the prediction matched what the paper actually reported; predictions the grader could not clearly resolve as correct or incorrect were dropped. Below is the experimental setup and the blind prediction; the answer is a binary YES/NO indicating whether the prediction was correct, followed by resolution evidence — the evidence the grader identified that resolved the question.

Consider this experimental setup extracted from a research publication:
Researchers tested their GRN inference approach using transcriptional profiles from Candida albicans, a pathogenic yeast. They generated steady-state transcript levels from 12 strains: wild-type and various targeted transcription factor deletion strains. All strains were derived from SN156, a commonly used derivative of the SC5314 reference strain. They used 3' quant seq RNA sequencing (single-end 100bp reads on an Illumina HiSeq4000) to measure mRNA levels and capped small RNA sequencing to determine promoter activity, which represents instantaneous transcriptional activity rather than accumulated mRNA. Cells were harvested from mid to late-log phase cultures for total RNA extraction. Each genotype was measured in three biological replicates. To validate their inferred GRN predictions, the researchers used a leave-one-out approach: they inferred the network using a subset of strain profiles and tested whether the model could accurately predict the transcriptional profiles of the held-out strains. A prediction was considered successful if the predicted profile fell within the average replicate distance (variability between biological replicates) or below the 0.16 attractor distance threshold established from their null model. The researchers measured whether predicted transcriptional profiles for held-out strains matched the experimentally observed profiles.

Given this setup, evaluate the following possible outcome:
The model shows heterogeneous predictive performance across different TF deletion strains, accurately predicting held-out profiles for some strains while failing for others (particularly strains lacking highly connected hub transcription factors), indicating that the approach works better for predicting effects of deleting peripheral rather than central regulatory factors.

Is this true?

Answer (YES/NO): NO